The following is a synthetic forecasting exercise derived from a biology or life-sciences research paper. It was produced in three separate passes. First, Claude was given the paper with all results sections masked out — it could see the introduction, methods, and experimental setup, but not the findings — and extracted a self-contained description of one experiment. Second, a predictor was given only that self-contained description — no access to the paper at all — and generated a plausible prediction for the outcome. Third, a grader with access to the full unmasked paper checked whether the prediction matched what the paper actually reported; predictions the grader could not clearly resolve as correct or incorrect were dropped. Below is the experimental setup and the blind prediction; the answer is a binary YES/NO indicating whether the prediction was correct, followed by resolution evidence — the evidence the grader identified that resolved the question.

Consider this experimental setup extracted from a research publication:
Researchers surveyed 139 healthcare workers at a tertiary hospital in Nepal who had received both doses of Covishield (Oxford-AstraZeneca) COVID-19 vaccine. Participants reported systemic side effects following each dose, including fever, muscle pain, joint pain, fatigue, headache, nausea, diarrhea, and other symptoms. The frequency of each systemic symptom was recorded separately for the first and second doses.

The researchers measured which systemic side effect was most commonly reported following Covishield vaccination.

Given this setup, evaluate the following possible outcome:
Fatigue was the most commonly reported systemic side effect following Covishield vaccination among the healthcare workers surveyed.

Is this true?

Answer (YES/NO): NO